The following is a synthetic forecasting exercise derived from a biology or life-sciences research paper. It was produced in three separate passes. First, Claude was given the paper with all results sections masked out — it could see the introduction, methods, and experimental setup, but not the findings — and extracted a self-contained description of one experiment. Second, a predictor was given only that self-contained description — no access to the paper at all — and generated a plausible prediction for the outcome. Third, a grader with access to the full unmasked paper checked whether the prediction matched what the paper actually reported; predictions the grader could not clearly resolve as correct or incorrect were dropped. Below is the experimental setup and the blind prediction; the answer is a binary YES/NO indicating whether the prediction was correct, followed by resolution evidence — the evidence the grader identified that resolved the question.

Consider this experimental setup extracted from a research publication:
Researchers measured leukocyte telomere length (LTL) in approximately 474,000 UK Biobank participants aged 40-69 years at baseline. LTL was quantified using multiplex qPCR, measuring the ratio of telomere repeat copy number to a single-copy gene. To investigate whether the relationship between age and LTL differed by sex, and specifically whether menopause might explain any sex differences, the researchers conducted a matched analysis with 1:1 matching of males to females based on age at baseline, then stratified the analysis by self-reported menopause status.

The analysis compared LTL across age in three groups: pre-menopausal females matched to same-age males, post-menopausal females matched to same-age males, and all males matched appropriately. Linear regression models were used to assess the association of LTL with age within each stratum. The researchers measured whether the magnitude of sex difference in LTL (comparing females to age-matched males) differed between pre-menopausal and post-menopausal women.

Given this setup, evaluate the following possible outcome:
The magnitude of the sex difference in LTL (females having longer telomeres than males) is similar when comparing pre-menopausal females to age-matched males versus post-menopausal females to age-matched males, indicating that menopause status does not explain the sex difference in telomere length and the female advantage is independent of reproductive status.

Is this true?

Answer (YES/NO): NO